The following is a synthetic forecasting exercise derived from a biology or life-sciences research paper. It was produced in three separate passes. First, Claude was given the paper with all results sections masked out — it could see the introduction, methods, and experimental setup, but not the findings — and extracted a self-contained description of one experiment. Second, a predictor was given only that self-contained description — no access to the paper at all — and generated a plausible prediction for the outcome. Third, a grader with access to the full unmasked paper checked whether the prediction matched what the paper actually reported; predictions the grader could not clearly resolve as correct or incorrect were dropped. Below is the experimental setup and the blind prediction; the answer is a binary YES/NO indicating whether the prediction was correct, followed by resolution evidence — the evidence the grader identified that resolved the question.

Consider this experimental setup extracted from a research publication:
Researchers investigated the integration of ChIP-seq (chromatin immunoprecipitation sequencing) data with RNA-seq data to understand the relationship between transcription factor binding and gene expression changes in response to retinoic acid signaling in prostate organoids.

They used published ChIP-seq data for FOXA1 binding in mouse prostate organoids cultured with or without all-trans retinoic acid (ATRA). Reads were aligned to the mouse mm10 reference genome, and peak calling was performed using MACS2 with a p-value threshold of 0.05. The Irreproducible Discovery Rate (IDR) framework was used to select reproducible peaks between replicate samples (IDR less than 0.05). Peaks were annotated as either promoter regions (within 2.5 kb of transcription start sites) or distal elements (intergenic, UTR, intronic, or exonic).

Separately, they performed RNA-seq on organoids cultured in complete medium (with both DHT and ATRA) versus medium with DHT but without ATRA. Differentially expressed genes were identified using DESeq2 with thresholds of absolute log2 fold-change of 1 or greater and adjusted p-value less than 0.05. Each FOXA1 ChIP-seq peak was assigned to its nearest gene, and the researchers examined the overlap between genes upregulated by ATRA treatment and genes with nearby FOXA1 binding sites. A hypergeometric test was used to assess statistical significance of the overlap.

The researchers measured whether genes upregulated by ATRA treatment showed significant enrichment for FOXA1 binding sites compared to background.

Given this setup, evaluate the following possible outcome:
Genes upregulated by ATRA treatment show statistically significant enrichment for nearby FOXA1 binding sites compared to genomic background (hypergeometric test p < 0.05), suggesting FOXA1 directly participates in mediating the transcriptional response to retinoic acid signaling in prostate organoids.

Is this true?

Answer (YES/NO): YES